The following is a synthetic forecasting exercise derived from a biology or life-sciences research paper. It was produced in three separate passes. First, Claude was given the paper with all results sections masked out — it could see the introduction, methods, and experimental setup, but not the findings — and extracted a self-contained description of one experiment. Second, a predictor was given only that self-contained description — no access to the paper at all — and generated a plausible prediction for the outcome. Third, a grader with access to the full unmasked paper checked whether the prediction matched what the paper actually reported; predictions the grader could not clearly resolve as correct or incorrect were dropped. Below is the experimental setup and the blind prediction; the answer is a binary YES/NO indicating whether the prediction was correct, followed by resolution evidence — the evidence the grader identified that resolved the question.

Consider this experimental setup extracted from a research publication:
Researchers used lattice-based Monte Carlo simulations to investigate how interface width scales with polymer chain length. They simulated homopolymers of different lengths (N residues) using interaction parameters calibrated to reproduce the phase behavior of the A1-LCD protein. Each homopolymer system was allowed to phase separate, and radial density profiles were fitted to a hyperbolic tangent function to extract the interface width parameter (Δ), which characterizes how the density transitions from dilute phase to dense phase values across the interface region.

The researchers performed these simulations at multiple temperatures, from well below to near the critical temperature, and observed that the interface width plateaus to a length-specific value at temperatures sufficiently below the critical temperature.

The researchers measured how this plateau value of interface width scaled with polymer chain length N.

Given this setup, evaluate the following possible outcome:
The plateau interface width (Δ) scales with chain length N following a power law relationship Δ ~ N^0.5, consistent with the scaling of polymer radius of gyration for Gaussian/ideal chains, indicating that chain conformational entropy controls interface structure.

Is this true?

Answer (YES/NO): NO